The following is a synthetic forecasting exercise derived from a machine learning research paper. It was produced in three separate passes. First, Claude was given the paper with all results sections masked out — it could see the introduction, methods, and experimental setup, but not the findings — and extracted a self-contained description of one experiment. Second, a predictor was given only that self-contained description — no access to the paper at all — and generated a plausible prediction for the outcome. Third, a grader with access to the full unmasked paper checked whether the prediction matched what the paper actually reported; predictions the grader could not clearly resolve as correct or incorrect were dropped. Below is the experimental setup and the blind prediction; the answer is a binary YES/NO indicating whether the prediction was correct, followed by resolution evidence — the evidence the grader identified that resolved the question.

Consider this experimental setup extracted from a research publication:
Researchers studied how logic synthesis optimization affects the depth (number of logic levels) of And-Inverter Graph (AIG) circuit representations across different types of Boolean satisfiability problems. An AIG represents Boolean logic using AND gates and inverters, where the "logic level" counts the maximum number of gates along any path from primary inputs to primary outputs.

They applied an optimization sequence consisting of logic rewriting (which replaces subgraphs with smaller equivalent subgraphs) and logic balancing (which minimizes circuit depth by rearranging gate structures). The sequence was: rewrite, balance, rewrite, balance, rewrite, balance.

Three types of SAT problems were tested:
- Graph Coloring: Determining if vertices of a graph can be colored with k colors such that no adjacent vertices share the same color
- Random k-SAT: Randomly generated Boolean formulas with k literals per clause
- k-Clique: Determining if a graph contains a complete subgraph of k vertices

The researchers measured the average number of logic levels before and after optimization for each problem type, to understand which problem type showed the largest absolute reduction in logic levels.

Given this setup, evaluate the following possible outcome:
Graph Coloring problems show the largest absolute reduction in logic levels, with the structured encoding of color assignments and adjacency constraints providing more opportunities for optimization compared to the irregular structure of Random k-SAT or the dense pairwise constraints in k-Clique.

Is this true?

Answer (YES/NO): NO